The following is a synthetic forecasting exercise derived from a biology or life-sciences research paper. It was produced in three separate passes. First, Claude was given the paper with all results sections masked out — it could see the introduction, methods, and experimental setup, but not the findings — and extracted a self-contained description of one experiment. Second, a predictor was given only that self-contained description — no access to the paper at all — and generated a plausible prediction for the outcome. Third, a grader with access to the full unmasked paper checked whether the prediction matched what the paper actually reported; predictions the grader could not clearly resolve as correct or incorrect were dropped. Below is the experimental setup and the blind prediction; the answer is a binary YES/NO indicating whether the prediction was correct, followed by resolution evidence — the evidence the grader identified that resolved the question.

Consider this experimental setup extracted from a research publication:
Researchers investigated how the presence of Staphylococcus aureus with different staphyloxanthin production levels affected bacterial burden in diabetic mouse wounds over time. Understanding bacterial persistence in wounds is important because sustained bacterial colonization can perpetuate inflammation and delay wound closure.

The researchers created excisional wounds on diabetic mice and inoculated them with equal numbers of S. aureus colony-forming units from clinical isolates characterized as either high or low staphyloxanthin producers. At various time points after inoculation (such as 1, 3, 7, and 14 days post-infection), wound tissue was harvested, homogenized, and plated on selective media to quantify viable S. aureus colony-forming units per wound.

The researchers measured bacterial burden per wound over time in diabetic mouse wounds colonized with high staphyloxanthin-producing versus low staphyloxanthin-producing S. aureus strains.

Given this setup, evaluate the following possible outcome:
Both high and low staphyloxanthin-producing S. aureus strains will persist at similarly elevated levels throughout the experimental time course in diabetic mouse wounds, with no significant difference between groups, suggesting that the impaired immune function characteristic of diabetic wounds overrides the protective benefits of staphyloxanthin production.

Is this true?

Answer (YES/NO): NO